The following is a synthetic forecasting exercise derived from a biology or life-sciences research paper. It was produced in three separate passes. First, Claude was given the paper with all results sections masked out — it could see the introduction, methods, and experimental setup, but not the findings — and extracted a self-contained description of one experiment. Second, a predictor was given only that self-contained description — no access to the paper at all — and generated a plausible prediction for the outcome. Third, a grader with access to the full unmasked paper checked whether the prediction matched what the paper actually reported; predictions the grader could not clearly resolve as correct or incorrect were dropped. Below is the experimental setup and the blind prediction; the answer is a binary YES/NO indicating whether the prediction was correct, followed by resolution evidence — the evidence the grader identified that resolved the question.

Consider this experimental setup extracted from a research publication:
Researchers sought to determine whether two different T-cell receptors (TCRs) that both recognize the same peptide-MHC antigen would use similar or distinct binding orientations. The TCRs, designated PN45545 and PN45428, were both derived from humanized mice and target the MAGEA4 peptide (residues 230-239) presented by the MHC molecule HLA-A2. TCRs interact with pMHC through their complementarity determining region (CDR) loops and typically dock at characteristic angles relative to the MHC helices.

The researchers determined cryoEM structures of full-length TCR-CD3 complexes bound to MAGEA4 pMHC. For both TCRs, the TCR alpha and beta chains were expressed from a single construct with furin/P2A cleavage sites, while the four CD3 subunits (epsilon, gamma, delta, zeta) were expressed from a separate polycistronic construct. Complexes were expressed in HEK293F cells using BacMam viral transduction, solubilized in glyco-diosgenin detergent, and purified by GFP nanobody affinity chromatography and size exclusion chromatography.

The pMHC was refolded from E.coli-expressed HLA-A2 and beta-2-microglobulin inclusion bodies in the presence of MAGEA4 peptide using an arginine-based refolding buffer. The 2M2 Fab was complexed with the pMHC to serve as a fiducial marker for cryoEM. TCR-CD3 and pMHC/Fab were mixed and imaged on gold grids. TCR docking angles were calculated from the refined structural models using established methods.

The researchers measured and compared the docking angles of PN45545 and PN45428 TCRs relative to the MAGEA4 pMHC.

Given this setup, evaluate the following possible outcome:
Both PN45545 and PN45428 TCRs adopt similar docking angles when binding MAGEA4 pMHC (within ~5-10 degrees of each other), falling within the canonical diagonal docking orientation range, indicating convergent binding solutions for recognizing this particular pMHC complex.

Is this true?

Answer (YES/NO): NO